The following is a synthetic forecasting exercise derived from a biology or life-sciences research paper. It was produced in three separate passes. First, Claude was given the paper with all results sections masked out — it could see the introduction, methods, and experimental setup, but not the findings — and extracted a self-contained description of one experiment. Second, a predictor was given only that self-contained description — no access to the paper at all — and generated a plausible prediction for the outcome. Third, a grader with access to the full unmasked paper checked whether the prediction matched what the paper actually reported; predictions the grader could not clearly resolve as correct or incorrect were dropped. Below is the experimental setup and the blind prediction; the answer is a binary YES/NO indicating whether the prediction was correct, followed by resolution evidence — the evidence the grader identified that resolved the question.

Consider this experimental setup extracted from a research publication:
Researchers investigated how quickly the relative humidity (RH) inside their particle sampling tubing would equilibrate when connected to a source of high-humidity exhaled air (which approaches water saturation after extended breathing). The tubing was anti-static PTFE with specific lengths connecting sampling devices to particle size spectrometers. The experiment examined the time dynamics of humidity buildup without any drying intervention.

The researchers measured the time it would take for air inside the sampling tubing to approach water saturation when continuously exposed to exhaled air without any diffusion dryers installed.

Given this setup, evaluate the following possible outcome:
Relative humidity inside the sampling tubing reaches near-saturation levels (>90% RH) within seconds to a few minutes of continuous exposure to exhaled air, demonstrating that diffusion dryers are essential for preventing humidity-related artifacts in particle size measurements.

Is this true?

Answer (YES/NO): YES